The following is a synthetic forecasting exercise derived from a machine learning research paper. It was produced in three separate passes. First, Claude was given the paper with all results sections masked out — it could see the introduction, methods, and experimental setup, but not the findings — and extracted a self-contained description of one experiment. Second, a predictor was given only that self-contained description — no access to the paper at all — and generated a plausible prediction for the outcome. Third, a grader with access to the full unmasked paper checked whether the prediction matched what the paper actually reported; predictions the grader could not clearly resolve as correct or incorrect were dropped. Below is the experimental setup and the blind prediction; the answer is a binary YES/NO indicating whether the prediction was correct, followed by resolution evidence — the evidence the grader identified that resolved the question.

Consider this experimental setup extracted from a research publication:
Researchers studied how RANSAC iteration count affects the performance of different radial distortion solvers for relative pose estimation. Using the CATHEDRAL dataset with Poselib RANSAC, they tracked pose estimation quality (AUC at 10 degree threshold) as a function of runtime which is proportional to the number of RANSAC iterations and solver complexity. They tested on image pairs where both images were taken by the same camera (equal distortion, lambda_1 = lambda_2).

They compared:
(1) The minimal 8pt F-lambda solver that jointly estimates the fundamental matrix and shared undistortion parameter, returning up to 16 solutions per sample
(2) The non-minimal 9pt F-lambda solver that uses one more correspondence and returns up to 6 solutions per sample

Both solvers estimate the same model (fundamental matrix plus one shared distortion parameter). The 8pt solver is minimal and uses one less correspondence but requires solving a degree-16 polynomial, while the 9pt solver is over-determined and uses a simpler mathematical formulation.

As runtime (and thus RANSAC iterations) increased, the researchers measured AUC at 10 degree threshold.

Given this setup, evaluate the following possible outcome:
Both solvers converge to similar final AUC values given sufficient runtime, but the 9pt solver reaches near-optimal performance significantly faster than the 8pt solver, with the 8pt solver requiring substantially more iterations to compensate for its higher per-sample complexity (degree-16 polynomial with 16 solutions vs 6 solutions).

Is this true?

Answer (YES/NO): NO